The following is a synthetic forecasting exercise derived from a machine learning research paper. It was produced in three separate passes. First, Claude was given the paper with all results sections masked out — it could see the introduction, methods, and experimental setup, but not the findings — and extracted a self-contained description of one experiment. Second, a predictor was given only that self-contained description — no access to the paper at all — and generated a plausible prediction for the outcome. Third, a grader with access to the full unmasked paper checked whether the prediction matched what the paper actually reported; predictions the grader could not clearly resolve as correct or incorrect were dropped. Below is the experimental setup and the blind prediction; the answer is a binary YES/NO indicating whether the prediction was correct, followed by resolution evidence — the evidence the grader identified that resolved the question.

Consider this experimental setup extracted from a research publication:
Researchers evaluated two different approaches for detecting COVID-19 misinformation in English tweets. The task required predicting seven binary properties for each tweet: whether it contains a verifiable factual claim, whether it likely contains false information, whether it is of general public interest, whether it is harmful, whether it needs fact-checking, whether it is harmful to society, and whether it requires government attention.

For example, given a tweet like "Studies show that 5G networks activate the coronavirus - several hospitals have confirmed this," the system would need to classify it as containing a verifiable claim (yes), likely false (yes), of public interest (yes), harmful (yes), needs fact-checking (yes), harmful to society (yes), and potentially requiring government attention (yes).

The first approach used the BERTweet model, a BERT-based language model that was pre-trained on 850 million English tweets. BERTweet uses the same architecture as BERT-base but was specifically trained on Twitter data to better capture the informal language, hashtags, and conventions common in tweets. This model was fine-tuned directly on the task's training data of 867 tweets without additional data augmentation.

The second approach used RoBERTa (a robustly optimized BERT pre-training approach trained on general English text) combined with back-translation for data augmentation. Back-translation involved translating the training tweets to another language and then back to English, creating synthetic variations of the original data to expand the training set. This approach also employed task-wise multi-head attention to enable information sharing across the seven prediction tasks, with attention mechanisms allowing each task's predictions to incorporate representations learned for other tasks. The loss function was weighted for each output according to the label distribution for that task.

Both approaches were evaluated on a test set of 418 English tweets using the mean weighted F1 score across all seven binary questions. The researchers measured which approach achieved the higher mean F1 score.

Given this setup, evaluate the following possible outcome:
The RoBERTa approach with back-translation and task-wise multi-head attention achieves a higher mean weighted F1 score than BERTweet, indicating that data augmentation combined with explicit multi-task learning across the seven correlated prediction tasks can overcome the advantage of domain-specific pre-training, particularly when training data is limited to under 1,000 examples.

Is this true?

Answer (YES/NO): YES